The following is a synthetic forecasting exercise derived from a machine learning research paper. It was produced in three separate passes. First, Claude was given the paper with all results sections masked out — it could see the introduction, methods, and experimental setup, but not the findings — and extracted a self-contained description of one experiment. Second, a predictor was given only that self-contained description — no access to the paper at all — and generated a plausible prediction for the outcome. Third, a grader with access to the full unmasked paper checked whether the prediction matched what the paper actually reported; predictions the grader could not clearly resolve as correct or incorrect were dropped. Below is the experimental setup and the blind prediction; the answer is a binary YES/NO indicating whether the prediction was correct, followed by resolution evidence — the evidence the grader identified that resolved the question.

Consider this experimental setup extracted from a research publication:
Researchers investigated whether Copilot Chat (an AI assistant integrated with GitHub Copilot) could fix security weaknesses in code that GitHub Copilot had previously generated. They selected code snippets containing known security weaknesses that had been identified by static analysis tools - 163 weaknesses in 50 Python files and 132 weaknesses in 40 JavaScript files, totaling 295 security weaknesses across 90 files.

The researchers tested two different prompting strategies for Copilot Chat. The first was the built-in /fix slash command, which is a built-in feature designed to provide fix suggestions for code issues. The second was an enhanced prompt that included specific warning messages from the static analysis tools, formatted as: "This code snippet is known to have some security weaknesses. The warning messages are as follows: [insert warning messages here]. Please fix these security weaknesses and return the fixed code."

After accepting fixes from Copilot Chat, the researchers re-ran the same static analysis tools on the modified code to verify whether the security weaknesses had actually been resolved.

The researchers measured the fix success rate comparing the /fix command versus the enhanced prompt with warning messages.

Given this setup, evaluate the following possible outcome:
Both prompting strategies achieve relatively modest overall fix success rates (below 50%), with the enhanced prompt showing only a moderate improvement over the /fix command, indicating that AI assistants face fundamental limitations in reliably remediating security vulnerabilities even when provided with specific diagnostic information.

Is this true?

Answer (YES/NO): NO